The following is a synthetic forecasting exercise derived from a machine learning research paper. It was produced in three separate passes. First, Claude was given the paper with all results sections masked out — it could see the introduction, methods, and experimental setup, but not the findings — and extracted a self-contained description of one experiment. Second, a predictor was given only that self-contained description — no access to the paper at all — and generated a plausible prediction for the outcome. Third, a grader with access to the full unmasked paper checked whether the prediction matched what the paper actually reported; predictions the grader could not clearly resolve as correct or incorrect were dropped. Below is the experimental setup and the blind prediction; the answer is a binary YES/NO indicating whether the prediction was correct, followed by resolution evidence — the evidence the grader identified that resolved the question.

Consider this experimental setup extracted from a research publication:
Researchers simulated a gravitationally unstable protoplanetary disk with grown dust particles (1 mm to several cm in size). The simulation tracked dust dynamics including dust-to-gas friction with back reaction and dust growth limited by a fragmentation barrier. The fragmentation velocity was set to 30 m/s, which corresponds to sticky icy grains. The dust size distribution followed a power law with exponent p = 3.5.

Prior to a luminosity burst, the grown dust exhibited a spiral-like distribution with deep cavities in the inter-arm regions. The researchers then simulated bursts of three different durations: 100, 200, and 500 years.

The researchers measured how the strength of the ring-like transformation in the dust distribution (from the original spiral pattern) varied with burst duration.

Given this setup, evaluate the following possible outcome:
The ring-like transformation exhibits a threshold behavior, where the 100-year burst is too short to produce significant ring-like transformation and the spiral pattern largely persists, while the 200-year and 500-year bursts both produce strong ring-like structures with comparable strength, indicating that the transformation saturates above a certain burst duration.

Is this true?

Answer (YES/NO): NO